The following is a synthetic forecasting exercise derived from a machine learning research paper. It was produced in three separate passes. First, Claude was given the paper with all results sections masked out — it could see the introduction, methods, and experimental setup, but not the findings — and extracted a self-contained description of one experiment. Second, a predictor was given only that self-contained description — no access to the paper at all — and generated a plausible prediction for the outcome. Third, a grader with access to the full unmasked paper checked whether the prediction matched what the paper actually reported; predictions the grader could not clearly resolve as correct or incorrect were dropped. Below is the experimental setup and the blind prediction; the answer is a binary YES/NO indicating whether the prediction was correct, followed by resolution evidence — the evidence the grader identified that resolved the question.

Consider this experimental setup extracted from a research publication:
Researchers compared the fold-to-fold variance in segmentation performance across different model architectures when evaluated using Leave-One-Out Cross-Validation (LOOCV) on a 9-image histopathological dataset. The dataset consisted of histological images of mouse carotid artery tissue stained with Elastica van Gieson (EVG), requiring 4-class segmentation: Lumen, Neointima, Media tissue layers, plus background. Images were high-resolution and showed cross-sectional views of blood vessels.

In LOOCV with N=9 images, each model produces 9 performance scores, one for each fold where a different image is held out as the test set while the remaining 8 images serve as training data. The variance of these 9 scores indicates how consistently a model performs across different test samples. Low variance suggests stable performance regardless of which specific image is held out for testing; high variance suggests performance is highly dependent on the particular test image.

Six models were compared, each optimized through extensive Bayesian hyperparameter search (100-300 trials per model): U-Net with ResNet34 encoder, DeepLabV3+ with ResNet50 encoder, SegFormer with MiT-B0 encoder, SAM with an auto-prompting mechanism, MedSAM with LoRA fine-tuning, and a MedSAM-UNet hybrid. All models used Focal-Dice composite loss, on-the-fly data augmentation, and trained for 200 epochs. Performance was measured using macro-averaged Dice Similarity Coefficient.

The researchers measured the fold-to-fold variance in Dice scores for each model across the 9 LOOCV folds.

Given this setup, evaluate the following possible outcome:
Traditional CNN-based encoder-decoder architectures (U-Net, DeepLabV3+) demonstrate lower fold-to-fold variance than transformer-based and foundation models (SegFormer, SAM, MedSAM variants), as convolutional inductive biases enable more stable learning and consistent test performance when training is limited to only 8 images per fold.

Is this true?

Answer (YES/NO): NO